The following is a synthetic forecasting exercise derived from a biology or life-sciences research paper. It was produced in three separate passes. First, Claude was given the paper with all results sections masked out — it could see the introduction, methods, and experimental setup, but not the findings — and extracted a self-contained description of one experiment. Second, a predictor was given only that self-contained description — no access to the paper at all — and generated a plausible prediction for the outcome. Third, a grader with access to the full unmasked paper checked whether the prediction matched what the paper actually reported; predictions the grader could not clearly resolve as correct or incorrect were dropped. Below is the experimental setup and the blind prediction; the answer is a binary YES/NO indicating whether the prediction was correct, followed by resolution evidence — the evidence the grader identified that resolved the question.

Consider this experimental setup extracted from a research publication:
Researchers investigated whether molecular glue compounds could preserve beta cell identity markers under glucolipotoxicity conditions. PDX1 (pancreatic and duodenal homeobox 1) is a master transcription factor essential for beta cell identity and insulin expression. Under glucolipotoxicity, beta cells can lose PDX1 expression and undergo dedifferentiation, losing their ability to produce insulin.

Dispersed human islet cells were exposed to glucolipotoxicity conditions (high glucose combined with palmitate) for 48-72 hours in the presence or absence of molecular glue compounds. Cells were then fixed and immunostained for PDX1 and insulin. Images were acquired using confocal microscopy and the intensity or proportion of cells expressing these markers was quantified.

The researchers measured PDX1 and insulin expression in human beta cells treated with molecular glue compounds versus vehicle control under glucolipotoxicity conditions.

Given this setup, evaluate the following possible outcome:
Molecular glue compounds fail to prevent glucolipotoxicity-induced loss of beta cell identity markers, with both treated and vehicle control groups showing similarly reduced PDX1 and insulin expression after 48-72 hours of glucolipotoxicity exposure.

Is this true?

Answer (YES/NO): NO